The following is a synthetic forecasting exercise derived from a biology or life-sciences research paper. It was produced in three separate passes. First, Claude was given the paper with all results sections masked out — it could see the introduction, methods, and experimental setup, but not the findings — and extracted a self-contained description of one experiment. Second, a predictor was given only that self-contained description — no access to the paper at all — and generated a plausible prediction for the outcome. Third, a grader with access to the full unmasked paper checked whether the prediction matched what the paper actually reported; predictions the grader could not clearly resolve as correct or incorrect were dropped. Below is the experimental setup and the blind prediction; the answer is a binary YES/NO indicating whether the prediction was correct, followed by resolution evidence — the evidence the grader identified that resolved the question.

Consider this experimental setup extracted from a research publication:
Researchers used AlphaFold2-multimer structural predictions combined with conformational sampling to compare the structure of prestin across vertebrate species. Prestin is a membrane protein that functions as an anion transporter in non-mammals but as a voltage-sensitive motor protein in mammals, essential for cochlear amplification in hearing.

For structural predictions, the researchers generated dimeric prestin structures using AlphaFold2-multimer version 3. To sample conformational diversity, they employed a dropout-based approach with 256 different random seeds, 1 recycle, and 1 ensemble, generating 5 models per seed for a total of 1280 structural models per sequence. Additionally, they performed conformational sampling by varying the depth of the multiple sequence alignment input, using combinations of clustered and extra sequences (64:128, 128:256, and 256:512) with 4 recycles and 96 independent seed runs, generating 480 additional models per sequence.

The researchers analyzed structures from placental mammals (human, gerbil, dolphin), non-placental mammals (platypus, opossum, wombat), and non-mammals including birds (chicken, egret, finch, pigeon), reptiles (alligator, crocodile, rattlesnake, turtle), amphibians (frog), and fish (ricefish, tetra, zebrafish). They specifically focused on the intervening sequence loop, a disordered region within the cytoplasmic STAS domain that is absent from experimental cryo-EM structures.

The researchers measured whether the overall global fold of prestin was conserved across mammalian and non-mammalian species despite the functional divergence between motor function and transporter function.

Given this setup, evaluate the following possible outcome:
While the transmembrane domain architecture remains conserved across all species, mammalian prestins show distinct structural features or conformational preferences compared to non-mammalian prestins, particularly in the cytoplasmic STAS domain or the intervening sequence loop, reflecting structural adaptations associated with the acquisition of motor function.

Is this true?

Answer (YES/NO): YES